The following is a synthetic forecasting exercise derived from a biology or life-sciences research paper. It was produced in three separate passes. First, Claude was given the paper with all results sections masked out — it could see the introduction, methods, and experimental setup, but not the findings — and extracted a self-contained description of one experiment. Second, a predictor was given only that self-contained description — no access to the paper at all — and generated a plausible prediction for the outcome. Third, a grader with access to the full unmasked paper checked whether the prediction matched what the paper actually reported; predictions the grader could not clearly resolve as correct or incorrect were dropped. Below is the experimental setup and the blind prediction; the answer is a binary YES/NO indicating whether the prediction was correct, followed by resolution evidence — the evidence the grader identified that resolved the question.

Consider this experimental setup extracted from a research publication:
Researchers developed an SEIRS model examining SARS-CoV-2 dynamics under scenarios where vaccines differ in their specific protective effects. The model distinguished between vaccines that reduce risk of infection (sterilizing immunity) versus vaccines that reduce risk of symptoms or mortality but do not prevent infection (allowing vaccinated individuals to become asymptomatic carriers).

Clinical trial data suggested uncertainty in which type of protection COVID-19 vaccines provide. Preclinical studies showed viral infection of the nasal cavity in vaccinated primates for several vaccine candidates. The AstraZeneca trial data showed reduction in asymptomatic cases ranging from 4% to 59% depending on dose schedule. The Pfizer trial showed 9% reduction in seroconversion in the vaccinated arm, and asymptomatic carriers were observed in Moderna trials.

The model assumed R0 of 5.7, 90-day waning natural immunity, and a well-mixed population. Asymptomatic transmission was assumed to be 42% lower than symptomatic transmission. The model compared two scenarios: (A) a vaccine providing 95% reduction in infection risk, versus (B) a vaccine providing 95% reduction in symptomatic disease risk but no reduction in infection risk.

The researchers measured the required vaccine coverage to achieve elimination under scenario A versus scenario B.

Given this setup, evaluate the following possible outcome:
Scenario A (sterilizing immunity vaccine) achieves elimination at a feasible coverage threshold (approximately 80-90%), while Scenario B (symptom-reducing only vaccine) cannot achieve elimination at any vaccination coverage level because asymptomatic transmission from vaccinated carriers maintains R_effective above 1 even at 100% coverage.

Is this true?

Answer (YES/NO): YES